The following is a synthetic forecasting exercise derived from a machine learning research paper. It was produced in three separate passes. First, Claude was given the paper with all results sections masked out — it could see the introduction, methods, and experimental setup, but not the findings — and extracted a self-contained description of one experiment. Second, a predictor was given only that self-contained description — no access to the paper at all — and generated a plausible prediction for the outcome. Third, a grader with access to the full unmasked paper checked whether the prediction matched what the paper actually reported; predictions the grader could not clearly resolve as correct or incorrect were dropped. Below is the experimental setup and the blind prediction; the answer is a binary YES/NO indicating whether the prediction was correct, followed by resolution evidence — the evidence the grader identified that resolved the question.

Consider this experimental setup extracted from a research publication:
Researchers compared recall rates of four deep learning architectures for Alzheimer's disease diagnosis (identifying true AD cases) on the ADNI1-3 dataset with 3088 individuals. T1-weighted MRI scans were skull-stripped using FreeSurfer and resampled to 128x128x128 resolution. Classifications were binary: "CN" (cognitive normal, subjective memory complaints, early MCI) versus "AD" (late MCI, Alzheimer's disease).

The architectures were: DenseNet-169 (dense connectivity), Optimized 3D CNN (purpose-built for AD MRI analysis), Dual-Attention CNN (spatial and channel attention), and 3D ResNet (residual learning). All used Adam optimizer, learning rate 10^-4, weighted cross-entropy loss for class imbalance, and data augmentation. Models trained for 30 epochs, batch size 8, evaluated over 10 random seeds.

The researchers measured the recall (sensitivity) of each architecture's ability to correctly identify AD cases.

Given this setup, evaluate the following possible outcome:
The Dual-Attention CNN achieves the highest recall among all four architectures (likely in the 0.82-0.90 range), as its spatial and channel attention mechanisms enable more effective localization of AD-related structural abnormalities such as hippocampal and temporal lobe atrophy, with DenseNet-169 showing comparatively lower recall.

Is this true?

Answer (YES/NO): NO